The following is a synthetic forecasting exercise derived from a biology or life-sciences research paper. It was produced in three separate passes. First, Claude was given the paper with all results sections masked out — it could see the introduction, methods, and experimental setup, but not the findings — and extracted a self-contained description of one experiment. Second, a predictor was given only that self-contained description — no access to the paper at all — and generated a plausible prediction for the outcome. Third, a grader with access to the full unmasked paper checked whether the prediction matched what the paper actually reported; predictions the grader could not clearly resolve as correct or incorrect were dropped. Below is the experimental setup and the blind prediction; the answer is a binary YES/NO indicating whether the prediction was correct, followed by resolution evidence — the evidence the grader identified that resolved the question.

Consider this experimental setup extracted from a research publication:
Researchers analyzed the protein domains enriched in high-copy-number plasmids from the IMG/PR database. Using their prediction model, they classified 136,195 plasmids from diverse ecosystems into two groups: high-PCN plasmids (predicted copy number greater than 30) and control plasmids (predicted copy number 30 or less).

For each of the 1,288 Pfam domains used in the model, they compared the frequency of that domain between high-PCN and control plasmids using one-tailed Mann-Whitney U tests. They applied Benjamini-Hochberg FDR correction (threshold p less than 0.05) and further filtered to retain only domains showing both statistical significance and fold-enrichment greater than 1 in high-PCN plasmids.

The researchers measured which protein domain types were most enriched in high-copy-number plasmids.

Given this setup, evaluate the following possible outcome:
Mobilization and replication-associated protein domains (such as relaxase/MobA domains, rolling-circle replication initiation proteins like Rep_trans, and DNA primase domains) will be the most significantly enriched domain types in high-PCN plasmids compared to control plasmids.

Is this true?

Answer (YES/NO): NO